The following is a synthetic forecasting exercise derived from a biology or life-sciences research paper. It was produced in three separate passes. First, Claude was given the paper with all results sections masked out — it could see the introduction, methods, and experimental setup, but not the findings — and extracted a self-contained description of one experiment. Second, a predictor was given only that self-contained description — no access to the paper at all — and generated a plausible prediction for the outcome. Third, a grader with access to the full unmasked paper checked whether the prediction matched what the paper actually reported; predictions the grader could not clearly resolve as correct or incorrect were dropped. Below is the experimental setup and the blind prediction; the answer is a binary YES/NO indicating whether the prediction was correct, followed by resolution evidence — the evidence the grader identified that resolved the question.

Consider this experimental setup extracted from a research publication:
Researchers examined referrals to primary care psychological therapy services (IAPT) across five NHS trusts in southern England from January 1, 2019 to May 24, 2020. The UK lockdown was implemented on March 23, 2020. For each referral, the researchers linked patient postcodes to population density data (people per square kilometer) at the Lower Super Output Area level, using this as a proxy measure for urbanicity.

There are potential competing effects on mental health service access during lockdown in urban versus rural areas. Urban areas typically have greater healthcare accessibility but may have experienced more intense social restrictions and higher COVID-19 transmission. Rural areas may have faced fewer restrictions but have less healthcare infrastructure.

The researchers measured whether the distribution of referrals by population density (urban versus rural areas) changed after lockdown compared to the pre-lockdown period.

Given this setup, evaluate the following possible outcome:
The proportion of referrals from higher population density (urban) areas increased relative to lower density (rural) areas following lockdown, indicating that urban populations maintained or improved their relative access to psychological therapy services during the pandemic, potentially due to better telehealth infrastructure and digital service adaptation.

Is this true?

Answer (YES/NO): YES